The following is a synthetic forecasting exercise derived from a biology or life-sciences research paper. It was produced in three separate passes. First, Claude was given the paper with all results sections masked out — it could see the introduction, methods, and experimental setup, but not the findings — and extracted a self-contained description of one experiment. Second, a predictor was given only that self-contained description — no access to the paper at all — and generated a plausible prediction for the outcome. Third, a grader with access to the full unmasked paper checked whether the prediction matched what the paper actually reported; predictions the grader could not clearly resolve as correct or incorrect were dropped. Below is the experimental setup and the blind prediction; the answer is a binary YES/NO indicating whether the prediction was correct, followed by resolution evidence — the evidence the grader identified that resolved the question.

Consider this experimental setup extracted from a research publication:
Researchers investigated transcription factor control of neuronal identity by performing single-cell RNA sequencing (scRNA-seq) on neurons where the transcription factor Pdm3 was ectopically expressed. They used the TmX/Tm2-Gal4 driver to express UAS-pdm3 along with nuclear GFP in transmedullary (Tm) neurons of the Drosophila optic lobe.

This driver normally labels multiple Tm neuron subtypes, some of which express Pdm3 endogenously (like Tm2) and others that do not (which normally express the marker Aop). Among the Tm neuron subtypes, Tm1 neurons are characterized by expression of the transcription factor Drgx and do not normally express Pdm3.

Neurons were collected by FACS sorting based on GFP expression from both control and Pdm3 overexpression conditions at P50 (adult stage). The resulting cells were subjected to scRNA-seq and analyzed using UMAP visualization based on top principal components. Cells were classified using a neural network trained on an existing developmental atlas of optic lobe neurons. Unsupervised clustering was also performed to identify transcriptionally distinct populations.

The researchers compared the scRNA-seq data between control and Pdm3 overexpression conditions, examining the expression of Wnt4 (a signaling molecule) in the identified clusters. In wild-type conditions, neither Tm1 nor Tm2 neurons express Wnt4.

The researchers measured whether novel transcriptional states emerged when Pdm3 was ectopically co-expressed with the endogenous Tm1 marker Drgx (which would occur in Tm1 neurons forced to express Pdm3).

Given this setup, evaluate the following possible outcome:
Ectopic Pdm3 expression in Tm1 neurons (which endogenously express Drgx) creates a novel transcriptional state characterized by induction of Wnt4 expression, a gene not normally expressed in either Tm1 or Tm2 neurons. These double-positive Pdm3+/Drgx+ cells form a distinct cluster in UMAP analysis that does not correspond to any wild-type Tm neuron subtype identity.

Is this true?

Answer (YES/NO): YES